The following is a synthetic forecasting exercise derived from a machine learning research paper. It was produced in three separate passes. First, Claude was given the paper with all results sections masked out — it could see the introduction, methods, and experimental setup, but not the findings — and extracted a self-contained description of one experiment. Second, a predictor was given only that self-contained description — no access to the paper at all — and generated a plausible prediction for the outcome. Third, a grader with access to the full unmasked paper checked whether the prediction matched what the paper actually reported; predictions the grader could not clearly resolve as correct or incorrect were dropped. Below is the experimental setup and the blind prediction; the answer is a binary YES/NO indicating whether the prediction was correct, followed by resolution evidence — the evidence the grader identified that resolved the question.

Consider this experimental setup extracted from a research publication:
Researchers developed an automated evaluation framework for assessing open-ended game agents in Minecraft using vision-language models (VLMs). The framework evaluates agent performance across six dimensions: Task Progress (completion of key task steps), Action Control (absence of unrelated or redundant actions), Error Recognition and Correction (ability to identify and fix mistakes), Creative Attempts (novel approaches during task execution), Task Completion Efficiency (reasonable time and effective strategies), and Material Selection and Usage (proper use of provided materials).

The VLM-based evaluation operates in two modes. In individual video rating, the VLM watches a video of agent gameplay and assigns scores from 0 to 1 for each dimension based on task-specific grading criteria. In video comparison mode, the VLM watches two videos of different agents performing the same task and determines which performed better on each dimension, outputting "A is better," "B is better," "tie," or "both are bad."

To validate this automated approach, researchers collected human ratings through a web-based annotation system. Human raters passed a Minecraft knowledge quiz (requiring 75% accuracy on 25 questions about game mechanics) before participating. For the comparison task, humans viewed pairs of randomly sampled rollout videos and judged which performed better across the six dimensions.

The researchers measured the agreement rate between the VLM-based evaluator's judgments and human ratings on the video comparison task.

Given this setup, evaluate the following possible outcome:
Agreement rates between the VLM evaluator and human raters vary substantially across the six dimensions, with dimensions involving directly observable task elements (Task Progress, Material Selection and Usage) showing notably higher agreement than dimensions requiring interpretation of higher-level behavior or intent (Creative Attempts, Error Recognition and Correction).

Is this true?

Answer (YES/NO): NO